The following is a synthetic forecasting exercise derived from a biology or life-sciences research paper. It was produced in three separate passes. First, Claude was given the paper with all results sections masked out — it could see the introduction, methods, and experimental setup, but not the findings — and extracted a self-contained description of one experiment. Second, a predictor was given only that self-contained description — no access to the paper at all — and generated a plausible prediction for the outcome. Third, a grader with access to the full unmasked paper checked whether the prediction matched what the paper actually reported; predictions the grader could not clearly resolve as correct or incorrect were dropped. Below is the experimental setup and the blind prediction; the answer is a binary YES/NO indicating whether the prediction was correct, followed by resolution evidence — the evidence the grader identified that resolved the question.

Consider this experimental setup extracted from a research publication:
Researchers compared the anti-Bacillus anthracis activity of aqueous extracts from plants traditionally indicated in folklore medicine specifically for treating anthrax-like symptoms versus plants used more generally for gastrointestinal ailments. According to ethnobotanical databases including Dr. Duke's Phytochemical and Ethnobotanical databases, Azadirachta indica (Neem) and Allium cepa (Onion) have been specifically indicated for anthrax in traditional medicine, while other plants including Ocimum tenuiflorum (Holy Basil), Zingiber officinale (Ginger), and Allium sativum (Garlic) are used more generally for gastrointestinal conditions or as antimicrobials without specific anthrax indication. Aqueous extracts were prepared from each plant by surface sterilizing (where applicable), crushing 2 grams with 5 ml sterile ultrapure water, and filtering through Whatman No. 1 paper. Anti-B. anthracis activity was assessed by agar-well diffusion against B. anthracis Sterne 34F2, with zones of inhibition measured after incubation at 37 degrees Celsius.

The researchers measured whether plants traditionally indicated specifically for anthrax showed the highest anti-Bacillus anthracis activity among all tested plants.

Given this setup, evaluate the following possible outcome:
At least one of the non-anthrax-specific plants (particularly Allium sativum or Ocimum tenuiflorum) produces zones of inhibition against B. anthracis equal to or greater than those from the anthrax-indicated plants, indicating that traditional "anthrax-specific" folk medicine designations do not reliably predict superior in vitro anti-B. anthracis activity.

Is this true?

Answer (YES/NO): YES